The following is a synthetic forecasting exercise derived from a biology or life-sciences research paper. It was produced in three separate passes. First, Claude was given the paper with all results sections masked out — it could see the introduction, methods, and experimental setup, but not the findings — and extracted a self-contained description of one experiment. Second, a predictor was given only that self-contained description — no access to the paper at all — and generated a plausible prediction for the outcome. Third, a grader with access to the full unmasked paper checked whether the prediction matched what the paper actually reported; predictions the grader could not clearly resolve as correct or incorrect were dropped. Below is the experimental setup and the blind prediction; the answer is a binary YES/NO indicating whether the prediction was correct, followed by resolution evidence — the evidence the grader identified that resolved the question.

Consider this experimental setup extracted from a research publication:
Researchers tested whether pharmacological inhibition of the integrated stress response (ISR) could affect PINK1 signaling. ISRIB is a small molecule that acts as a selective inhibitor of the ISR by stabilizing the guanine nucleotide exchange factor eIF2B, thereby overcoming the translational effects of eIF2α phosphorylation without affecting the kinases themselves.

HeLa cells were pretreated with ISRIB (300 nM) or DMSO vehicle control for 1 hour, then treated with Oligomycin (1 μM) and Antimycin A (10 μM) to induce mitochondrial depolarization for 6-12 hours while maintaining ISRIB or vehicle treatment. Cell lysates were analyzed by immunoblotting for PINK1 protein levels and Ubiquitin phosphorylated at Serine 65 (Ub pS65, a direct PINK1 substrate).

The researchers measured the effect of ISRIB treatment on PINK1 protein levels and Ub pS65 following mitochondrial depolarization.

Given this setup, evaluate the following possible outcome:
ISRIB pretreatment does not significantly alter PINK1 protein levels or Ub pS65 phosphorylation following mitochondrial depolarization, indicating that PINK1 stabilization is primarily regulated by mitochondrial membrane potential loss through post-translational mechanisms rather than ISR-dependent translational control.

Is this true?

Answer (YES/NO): NO